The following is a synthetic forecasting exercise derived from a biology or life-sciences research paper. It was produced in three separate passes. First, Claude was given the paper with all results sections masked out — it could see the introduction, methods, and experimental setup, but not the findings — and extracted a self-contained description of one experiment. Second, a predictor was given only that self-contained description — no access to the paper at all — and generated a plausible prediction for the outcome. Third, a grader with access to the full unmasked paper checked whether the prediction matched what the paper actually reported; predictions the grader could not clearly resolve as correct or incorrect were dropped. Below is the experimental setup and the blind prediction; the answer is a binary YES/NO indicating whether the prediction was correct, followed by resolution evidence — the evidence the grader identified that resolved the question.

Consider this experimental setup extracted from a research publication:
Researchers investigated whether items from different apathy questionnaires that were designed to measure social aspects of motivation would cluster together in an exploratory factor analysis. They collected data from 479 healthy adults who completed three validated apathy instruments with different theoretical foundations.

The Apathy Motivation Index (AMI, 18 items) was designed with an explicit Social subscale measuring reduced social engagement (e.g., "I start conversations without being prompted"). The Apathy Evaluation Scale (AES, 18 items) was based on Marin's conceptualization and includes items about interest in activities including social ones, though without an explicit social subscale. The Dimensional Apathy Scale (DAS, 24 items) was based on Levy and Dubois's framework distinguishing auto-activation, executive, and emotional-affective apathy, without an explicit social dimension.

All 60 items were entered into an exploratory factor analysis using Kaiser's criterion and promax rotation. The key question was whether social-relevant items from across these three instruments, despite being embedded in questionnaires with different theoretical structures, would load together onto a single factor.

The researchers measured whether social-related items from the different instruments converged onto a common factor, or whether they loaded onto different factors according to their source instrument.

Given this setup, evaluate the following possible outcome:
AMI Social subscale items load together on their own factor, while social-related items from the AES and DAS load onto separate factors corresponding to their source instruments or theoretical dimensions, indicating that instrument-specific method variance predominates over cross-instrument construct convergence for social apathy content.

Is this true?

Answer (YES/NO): NO